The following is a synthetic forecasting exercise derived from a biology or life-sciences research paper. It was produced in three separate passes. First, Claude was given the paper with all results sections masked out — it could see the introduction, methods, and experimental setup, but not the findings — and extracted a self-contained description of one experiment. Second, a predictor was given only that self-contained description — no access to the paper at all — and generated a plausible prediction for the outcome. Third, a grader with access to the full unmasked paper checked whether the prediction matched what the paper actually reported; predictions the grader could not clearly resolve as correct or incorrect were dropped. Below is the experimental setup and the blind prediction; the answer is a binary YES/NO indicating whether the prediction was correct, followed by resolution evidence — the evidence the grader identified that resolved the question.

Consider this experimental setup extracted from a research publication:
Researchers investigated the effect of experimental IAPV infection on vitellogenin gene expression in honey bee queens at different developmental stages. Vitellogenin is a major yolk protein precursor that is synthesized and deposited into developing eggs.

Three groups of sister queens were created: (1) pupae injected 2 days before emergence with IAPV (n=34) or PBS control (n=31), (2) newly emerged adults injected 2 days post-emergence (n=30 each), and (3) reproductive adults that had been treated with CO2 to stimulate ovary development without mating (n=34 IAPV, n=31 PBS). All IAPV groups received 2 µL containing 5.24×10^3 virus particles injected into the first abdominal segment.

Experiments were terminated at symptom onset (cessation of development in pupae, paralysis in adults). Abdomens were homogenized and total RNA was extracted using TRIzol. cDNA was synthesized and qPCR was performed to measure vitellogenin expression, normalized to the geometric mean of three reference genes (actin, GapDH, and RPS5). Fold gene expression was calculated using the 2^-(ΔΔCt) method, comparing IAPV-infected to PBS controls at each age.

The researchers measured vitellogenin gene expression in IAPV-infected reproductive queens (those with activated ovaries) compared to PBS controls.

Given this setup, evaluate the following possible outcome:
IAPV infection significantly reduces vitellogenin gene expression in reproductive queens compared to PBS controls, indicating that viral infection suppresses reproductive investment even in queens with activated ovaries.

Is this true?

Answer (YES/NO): YES